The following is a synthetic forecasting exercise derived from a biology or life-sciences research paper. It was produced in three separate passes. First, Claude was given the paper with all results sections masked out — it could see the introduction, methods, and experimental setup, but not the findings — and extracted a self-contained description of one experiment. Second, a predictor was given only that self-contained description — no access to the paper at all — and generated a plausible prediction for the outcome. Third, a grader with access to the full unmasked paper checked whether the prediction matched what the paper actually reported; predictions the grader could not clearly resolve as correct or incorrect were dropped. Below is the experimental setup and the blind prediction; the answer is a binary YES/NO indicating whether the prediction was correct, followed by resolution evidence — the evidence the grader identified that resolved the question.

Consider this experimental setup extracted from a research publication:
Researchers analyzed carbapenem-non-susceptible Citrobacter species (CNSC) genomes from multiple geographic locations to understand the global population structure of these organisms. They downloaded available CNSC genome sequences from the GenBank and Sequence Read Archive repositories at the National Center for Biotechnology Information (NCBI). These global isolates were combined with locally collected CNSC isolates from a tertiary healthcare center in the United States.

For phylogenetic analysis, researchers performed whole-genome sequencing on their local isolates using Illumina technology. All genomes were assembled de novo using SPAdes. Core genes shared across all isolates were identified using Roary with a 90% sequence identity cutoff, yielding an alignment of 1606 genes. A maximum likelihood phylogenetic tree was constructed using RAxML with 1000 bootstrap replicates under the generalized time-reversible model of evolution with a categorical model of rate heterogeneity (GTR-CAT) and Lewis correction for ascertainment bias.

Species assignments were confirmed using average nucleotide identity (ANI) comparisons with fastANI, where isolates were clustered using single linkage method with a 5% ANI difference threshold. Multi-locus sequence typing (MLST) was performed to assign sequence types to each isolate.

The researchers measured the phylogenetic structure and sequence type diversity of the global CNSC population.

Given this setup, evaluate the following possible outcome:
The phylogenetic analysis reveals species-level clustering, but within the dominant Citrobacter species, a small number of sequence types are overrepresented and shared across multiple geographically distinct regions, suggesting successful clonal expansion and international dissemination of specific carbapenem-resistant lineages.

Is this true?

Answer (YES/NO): NO